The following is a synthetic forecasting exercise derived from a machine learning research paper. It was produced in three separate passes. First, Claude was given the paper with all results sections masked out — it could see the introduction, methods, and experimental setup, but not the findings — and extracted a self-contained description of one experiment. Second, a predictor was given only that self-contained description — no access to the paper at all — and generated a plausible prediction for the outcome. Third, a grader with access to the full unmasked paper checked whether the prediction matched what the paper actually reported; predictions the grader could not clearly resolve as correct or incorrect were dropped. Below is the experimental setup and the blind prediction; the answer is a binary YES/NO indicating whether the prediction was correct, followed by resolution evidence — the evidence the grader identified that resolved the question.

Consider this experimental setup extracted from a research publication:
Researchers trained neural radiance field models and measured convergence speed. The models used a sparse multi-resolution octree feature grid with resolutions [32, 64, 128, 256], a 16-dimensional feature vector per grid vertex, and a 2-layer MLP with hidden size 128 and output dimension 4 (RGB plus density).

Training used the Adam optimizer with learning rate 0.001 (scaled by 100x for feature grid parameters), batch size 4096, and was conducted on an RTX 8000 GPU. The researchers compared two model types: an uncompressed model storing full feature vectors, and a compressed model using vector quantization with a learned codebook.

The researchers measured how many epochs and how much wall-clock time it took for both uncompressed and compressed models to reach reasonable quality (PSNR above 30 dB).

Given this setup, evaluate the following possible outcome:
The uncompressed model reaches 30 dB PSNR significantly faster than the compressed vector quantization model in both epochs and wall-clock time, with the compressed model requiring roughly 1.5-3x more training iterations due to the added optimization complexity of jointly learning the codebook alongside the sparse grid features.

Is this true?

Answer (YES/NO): NO